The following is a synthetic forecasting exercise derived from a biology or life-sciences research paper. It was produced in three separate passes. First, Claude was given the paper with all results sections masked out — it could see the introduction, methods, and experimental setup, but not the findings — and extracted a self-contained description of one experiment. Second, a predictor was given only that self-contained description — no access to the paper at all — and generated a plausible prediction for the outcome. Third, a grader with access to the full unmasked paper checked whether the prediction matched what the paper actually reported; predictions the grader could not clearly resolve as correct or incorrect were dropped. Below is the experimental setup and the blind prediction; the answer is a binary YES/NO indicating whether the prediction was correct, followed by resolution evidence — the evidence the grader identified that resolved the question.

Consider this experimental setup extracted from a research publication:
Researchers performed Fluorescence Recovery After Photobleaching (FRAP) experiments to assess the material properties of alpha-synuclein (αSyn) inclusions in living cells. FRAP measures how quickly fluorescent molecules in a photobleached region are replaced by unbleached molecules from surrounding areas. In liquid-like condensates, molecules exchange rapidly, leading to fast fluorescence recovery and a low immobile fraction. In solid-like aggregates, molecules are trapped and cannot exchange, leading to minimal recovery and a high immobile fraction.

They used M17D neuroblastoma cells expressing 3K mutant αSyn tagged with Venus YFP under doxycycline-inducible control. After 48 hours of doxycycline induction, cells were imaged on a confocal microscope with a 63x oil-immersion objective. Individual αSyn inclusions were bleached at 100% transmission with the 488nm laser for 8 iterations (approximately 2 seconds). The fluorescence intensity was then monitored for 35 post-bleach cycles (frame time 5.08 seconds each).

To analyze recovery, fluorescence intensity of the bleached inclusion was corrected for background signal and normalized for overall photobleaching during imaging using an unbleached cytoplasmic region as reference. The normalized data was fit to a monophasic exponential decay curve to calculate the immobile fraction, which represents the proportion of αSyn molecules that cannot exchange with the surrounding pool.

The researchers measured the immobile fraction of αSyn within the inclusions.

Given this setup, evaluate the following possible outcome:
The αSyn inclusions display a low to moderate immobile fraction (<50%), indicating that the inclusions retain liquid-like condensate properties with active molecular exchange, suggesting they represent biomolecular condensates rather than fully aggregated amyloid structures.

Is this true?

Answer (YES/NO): YES